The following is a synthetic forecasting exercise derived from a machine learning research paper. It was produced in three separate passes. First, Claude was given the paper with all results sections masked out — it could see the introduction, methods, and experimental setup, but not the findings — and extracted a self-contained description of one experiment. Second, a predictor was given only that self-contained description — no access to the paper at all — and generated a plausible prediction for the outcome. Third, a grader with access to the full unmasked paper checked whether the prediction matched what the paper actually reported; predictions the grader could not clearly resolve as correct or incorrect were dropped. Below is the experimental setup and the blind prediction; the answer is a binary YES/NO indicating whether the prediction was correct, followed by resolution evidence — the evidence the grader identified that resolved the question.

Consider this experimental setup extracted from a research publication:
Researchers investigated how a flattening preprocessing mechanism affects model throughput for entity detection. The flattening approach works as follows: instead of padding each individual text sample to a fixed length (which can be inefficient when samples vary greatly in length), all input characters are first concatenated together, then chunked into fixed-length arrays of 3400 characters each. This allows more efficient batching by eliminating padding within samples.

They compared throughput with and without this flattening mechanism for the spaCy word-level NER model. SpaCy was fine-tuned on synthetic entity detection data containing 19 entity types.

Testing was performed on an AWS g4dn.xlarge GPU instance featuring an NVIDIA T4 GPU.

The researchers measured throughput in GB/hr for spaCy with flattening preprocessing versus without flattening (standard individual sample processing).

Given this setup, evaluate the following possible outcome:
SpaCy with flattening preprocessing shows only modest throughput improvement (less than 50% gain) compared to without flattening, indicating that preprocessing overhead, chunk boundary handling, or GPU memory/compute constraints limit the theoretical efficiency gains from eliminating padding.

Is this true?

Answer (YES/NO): NO